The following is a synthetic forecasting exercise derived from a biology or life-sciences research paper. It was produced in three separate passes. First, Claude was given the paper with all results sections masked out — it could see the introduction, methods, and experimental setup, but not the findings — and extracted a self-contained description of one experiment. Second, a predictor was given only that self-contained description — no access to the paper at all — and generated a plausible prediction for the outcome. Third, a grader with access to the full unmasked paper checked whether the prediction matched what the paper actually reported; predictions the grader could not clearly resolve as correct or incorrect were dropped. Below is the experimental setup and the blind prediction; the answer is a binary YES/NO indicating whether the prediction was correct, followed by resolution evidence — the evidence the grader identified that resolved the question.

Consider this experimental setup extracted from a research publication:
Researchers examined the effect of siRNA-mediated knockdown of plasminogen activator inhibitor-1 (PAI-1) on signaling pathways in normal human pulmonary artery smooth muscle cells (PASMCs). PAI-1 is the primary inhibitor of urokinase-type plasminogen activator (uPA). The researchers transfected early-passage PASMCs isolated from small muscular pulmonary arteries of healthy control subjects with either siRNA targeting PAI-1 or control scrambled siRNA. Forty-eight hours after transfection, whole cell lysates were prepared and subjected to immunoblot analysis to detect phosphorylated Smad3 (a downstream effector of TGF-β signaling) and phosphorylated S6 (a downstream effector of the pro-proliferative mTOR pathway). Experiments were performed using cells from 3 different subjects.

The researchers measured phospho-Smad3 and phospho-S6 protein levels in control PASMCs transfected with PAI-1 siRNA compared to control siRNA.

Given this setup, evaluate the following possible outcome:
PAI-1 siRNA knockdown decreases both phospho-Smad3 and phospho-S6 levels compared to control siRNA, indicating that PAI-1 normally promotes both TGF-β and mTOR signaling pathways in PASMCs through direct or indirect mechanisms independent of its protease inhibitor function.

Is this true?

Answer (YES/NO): NO